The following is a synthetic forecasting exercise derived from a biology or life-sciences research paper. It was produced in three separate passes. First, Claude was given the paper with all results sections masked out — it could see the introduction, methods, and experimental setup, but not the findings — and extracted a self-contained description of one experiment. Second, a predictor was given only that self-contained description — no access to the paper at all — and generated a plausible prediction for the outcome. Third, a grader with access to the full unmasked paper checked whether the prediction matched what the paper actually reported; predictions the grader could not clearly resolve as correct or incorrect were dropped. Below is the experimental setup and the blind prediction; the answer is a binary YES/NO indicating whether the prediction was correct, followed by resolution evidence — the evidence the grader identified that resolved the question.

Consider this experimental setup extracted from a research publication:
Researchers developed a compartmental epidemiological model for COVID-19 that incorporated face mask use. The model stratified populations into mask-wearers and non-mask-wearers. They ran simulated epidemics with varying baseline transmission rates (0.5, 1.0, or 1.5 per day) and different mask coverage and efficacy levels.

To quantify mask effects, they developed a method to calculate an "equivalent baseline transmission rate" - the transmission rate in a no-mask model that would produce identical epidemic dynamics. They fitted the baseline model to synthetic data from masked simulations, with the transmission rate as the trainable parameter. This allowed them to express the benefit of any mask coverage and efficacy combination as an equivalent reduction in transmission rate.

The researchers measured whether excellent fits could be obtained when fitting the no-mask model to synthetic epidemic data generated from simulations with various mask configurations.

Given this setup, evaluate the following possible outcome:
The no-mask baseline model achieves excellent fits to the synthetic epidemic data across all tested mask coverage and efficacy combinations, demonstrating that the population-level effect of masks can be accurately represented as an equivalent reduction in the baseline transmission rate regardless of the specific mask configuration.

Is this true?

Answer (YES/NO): NO